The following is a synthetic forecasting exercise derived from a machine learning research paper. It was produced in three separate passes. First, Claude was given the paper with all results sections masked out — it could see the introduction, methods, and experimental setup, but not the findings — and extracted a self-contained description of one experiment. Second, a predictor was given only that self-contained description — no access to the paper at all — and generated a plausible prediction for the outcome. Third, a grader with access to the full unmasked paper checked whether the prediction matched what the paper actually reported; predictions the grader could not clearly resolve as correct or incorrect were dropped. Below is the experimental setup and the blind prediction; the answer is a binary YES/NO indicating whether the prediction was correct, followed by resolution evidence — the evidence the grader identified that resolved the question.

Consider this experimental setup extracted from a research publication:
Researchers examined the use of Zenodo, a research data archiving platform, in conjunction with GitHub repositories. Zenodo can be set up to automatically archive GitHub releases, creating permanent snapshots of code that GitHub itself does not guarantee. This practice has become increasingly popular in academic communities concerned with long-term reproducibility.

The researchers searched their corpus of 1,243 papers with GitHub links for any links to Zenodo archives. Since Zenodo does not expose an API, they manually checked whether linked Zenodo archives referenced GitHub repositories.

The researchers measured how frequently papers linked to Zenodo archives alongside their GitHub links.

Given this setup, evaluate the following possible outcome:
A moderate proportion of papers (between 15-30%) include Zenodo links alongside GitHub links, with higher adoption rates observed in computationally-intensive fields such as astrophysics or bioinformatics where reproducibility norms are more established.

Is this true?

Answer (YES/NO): NO